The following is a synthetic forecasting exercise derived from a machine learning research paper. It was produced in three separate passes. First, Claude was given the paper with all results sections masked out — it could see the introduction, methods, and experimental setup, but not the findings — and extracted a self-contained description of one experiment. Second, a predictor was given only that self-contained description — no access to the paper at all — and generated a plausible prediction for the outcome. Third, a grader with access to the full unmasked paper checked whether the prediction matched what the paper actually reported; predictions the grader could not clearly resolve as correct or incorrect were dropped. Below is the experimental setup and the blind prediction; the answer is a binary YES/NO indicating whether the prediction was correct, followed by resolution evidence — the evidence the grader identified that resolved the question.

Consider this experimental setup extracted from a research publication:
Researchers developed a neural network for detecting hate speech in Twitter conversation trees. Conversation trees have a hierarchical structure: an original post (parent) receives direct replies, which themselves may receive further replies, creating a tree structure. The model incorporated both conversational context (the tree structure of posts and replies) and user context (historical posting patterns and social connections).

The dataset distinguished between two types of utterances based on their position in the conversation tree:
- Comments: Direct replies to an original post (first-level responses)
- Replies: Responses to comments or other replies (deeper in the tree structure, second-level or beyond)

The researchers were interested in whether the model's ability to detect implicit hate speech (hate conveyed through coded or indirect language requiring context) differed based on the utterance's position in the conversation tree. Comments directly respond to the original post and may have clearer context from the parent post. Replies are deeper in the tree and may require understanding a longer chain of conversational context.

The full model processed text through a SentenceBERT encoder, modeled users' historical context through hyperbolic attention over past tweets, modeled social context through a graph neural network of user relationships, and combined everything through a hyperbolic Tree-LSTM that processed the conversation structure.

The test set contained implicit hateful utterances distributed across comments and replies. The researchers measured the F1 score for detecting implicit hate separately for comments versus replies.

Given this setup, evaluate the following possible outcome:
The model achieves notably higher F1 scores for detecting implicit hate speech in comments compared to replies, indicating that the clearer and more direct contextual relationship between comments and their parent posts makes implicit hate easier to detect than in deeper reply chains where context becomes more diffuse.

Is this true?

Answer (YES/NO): NO